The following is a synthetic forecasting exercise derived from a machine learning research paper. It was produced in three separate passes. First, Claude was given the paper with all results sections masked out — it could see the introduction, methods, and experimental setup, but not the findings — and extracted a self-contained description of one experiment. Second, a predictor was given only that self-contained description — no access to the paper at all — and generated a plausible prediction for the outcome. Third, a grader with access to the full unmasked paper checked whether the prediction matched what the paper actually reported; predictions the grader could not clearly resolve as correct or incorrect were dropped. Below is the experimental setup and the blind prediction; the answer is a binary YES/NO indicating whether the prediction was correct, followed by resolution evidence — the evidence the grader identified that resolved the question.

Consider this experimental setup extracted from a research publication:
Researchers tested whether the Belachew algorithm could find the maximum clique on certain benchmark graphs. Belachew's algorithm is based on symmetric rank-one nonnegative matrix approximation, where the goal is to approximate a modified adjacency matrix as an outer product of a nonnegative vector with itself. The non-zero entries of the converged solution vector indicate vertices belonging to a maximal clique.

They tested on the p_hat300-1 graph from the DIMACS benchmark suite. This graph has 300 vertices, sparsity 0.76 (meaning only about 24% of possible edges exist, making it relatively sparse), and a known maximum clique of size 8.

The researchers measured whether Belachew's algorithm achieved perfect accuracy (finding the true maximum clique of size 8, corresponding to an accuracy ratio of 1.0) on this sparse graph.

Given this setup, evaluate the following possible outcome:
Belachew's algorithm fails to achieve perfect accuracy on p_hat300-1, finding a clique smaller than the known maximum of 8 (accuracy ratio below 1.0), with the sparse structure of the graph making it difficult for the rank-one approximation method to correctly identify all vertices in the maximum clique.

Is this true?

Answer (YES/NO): NO